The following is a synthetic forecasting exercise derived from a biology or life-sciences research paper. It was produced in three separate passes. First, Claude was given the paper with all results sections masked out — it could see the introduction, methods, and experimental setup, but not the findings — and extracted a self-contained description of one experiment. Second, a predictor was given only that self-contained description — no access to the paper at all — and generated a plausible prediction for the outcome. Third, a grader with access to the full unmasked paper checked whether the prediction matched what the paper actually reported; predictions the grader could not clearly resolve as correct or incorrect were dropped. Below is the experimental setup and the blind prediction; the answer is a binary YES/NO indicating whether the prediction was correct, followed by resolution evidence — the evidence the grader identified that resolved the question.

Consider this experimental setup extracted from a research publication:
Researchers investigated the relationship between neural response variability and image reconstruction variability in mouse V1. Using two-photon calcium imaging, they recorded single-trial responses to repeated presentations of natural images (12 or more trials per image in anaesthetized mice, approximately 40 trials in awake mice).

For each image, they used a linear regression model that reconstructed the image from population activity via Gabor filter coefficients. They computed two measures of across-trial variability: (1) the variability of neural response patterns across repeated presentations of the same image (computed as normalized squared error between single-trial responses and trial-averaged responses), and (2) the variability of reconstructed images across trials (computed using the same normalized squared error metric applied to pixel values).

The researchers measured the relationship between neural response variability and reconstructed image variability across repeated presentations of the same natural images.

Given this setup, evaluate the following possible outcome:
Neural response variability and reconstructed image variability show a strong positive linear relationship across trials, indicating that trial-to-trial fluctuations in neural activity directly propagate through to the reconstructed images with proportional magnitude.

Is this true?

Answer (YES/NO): NO